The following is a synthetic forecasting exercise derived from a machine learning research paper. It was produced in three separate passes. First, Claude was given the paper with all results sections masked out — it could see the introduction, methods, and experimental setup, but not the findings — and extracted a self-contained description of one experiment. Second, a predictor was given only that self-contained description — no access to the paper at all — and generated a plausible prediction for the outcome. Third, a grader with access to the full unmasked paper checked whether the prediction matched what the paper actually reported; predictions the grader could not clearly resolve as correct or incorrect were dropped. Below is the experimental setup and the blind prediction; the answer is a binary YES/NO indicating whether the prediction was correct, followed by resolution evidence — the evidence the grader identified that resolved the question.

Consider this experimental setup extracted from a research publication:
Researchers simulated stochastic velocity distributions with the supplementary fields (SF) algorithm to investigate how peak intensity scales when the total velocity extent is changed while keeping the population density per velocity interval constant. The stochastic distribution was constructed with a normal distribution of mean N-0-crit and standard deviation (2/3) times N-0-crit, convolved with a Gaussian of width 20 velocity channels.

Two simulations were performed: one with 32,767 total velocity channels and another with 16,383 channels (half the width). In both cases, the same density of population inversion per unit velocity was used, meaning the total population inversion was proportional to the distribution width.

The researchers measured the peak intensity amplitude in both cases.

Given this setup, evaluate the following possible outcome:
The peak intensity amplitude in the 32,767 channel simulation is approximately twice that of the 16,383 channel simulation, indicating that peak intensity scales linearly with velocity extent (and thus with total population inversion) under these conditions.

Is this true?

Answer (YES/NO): YES